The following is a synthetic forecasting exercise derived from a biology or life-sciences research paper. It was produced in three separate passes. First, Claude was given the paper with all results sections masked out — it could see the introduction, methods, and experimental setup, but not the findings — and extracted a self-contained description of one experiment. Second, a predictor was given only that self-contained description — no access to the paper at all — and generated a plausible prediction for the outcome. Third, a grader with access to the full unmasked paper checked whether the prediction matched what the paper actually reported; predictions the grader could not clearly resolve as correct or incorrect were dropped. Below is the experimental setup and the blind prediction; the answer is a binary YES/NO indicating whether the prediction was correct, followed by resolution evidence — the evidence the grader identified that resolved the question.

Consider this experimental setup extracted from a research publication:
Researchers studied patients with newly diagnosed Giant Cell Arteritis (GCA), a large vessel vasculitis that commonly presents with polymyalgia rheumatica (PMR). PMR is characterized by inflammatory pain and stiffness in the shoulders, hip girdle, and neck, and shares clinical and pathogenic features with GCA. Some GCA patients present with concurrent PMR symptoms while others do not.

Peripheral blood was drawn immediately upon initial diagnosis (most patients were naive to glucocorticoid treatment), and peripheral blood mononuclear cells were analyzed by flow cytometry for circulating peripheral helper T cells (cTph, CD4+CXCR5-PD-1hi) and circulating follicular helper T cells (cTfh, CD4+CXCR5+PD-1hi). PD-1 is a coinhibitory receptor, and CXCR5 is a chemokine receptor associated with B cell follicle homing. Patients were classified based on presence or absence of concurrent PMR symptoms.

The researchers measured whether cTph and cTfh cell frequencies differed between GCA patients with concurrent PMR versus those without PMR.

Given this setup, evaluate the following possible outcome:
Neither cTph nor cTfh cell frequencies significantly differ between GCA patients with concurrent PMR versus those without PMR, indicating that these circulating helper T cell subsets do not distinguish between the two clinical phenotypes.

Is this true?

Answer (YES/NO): YES